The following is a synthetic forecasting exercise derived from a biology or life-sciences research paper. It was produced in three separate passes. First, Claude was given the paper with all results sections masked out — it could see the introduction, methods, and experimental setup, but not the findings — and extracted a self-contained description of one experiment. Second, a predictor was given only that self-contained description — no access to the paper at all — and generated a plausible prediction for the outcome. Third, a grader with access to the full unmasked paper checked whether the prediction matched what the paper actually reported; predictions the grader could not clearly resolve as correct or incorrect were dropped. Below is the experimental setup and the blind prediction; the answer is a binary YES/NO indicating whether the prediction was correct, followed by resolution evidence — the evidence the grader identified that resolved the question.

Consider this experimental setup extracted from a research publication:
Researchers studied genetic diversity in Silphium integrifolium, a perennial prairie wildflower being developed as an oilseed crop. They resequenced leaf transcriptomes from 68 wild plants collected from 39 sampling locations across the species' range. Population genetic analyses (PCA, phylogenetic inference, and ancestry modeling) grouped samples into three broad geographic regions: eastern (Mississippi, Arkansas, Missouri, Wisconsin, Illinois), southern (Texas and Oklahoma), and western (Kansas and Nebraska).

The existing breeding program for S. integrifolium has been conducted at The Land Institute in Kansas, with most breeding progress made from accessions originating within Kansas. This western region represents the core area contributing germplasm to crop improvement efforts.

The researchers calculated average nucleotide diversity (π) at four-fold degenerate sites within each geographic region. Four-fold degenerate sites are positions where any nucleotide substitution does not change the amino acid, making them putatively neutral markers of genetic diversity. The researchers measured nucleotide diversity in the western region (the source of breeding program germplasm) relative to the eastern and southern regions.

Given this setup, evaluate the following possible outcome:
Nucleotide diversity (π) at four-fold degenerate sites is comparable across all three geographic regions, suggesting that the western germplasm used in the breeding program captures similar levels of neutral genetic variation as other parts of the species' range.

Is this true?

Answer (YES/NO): NO